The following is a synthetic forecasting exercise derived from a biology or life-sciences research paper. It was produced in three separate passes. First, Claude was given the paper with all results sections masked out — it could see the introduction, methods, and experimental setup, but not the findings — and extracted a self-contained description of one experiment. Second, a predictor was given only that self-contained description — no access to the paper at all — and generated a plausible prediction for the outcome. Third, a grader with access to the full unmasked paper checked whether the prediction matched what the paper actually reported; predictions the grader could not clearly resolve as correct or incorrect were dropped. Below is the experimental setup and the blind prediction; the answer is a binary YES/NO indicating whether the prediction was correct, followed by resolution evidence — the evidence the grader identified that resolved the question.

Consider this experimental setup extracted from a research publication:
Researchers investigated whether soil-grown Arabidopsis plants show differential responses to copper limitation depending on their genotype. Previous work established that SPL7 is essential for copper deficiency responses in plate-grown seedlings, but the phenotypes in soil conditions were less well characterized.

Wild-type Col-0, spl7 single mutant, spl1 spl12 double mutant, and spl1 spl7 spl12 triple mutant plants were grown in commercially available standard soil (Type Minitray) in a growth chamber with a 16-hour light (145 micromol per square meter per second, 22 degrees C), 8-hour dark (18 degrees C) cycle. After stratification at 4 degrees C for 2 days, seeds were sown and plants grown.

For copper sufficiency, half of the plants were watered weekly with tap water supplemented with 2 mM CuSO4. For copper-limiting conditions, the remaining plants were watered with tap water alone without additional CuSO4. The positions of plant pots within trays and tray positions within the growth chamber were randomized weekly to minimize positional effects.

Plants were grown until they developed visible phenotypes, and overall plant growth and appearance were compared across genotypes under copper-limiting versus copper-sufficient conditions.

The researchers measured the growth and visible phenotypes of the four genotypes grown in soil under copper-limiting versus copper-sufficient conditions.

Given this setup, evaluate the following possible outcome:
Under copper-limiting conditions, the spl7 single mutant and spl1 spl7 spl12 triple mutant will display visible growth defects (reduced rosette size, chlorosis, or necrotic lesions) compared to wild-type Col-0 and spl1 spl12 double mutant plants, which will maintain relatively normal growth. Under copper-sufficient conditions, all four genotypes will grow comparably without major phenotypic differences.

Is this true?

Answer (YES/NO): NO